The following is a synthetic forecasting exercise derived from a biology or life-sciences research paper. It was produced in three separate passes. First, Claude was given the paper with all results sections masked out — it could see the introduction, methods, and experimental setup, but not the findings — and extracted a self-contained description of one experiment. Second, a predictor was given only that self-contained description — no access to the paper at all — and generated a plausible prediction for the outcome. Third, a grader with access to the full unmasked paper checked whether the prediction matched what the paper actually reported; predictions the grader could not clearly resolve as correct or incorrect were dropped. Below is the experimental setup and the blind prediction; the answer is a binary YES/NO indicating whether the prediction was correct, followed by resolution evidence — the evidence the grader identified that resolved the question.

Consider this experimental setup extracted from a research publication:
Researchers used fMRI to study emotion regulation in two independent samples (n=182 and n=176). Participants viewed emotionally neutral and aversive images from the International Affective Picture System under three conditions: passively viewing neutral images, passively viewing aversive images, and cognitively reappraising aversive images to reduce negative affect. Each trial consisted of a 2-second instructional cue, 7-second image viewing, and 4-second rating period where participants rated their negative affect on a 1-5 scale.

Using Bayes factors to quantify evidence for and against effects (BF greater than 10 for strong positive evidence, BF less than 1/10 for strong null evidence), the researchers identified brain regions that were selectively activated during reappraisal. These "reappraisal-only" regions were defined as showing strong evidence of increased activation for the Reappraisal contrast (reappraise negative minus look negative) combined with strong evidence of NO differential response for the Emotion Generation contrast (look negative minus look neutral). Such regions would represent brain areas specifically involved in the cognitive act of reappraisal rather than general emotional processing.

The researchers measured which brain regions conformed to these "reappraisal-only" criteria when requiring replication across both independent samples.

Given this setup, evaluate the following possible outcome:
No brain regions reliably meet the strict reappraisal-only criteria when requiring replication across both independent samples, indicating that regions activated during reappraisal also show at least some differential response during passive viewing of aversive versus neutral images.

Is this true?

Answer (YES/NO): NO